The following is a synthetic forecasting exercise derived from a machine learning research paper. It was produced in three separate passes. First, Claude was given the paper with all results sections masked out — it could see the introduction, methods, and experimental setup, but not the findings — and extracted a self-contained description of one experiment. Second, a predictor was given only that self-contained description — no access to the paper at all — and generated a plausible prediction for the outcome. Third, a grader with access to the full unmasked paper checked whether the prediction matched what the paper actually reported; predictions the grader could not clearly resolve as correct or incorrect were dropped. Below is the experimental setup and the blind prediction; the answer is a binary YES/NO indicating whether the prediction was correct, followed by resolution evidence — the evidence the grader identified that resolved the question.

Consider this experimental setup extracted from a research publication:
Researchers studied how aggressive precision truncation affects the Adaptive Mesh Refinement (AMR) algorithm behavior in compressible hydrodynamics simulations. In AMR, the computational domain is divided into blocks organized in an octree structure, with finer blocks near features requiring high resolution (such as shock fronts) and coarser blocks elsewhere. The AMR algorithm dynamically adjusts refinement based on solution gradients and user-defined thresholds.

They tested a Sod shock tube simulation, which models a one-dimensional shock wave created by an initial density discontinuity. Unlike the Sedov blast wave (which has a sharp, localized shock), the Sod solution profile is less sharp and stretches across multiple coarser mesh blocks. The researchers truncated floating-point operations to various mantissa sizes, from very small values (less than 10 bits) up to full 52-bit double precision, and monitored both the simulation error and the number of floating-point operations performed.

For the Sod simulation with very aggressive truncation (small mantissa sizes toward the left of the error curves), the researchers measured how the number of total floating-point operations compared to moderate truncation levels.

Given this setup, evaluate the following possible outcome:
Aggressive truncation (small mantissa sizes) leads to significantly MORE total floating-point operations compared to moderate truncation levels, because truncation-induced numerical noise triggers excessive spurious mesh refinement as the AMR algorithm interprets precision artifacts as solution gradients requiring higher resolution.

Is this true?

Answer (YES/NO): NO